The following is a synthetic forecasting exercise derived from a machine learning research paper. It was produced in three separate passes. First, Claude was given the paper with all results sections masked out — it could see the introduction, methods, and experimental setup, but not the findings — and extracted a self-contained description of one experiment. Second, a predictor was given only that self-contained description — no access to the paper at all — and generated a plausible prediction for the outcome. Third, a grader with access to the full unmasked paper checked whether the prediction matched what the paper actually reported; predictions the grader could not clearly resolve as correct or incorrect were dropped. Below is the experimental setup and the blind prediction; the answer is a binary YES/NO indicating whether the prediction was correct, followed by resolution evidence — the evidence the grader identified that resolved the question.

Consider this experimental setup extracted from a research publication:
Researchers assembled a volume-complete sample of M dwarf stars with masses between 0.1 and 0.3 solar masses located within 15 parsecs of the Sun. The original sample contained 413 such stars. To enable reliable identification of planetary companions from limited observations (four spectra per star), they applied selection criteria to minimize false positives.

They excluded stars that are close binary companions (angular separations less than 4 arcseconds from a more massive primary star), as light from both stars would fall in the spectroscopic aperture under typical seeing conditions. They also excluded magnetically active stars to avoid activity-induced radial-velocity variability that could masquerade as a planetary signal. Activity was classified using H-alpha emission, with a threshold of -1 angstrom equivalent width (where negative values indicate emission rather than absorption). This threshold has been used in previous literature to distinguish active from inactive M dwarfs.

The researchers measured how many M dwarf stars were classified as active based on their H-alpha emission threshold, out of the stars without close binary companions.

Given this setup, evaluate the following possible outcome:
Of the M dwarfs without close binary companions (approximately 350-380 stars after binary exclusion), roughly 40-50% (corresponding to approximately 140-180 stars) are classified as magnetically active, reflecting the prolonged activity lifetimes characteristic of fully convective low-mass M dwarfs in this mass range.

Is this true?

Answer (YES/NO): NO